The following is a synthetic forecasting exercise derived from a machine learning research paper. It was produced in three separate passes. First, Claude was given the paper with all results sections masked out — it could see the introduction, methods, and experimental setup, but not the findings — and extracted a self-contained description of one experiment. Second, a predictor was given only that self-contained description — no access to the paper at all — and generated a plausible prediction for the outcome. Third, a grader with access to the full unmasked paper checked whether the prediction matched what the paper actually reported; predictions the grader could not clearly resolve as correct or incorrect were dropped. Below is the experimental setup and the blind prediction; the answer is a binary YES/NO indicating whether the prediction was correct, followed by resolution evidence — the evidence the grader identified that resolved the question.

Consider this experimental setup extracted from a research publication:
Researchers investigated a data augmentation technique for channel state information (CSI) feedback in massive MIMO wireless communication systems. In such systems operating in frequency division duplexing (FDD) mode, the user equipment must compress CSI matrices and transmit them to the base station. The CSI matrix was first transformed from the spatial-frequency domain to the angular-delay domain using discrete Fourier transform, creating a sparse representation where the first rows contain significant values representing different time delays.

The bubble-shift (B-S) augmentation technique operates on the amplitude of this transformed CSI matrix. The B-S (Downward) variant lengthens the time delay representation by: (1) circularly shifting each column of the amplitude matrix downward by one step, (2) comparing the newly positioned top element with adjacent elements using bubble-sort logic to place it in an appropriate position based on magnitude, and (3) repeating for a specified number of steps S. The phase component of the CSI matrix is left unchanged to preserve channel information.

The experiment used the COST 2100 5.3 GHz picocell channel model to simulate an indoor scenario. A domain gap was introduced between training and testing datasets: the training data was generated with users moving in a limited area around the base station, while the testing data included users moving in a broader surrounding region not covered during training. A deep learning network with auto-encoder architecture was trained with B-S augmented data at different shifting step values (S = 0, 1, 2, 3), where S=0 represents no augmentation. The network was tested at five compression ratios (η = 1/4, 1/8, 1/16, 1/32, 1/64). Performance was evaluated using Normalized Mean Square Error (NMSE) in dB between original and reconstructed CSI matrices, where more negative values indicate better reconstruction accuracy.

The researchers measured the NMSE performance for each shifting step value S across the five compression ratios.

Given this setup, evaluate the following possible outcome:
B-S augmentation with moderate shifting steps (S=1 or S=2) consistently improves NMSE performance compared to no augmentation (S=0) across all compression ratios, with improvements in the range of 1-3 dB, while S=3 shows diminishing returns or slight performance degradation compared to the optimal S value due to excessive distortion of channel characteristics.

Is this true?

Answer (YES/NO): NO